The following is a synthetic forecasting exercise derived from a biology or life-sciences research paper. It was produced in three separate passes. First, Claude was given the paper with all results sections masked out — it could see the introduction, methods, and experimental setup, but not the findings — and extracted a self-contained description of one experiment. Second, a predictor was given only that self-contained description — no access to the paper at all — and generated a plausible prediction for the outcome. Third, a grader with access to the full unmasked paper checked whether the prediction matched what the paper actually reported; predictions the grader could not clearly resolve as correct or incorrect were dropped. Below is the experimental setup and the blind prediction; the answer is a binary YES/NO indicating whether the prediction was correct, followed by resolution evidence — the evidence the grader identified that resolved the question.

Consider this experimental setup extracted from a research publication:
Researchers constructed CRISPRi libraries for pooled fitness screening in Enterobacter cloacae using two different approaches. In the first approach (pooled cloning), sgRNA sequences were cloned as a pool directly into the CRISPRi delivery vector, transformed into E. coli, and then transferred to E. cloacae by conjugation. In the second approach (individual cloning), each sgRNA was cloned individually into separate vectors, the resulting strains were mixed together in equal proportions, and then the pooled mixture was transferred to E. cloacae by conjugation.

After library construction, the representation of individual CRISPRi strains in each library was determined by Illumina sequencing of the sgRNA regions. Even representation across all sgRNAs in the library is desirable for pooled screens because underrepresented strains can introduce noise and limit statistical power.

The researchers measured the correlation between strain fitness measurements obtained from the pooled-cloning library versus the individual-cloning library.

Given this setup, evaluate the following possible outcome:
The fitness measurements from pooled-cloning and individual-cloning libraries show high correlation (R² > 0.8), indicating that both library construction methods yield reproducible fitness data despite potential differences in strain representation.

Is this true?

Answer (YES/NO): YES